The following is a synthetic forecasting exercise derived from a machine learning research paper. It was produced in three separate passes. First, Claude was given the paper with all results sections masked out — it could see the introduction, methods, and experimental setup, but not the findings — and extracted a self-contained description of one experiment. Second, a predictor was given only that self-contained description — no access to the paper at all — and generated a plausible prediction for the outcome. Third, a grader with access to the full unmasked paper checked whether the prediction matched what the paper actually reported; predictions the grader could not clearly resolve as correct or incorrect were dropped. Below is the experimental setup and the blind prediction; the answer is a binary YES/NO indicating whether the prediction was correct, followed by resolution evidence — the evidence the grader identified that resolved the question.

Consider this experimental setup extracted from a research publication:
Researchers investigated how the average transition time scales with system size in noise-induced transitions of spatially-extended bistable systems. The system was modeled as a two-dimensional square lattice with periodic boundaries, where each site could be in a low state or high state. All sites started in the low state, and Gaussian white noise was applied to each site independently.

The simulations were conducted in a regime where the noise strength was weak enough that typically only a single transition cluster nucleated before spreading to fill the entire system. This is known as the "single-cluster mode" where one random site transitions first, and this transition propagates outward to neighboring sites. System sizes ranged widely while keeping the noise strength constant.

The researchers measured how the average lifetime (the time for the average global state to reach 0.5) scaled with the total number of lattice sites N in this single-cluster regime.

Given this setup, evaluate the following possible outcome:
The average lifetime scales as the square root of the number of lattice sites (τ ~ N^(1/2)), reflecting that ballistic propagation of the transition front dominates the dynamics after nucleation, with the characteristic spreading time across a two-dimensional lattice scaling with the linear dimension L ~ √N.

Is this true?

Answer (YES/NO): NO